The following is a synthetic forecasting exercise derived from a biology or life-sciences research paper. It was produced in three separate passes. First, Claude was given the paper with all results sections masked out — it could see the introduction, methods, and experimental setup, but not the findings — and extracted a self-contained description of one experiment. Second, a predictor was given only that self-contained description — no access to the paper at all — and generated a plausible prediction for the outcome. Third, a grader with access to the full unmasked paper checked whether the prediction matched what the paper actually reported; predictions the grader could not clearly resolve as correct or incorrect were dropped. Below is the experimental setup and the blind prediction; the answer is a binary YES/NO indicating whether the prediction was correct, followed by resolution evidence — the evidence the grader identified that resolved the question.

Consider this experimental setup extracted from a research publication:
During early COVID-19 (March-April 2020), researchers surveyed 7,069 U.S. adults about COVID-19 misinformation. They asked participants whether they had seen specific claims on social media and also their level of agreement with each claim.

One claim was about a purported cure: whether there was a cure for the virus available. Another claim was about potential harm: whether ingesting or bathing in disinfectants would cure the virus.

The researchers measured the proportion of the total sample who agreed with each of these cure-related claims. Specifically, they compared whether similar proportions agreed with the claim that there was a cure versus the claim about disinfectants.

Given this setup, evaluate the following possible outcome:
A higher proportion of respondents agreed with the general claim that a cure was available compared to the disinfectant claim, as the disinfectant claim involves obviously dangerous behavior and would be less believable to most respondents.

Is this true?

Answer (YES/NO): YES